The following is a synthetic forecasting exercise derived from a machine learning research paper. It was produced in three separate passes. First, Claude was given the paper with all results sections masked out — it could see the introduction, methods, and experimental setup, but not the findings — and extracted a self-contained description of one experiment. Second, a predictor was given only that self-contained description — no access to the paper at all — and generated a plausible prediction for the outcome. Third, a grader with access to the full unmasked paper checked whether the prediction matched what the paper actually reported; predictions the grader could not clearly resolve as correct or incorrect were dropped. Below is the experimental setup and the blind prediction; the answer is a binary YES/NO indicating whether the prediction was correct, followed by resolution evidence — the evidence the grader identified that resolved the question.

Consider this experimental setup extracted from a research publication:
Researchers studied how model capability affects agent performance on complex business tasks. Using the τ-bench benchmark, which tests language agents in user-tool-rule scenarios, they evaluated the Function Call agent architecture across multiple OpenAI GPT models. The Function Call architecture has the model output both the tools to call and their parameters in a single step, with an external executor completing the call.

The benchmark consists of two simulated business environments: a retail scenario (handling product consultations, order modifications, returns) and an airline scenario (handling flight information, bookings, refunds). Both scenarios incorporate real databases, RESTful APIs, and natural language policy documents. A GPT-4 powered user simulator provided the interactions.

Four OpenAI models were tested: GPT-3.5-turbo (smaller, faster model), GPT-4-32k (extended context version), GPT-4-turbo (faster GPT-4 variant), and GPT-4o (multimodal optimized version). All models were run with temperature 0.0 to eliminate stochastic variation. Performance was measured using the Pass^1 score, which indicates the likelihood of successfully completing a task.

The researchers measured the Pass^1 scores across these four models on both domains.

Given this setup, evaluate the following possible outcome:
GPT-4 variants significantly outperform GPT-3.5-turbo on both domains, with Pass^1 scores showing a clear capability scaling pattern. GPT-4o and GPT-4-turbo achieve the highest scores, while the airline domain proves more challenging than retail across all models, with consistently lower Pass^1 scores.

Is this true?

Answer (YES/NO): YES